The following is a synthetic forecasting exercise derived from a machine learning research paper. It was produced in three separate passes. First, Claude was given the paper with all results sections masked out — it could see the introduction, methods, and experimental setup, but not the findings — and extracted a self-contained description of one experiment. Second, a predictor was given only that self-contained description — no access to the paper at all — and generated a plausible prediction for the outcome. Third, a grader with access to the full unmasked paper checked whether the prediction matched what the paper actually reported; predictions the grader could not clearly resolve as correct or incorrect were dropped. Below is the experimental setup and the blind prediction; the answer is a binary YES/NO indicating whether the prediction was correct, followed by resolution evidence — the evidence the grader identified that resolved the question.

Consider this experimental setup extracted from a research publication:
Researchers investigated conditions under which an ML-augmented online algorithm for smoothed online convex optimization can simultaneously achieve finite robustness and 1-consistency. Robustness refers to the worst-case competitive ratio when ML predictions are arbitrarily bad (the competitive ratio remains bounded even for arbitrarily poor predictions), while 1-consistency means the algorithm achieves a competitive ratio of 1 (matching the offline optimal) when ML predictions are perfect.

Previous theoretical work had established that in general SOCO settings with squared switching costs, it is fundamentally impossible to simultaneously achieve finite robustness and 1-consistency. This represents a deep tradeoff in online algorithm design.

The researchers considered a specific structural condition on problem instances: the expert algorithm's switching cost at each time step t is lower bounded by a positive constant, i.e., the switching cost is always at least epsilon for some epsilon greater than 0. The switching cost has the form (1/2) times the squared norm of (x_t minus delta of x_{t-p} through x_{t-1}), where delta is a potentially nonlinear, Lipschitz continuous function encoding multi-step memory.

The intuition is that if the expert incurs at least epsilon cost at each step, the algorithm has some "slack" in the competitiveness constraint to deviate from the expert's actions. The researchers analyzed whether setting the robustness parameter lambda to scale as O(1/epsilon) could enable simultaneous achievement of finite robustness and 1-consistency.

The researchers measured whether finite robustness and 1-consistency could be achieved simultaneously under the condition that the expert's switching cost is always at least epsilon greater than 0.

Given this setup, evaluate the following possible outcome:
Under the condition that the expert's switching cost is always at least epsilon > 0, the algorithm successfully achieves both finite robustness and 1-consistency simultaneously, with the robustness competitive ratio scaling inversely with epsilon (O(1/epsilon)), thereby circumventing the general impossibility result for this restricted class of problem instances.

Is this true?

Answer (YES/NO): YES